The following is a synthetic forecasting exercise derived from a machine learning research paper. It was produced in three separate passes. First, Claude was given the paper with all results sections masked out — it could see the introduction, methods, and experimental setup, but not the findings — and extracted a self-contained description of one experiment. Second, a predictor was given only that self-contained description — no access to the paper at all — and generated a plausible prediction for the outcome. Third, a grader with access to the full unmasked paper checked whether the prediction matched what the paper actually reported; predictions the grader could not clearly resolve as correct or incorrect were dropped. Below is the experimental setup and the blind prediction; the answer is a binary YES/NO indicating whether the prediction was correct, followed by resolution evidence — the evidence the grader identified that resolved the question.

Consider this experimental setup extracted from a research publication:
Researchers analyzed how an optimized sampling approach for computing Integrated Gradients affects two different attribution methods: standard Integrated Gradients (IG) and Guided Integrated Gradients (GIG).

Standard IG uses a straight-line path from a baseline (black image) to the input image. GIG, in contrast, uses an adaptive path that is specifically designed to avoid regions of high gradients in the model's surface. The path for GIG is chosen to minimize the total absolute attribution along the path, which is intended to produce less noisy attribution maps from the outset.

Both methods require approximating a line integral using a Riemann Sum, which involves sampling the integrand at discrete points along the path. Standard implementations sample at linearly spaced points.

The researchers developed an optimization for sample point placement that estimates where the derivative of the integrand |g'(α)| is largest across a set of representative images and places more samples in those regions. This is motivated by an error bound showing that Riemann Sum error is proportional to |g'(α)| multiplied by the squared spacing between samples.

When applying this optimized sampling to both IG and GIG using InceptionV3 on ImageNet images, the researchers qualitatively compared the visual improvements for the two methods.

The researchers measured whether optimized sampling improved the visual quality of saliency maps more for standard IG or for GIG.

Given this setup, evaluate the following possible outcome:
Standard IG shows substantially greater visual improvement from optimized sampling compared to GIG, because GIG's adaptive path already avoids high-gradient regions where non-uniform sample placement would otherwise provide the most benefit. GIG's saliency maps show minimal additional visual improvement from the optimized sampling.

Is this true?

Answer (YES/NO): YES